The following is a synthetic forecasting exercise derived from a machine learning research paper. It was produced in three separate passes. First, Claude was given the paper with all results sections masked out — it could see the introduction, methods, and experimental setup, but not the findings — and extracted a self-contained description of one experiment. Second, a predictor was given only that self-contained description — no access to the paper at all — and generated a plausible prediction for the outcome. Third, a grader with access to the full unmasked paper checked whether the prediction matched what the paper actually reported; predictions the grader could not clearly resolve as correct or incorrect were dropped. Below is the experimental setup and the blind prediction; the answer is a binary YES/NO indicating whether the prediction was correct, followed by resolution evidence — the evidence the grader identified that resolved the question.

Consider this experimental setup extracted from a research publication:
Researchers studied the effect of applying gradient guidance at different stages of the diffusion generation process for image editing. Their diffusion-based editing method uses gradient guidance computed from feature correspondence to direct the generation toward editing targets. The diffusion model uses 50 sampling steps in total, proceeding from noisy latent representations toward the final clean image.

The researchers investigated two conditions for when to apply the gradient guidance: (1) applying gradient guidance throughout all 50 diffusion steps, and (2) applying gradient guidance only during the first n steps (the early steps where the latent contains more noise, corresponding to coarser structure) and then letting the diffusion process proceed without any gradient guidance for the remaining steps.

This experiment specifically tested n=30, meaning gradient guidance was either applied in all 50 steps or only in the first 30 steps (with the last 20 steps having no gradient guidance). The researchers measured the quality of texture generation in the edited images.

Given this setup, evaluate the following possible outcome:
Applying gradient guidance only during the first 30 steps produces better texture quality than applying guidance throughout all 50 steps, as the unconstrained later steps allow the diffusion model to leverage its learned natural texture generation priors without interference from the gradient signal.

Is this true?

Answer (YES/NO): YES